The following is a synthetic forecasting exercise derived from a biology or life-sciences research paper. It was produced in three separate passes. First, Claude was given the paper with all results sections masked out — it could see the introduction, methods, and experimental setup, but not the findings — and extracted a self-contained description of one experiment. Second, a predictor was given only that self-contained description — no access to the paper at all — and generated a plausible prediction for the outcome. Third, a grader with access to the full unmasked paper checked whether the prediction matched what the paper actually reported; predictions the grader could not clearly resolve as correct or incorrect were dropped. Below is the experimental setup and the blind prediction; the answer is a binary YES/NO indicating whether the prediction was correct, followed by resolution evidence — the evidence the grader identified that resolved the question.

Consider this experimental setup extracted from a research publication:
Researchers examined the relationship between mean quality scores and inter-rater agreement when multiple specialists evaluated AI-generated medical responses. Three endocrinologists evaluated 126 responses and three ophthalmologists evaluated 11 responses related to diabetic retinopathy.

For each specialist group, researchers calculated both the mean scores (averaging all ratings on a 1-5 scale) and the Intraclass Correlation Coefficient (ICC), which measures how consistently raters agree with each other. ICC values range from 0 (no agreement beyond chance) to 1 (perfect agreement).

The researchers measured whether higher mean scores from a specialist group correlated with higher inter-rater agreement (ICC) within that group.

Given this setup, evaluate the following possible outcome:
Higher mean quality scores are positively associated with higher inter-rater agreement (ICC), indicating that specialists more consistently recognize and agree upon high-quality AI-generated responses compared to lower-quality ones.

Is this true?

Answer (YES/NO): NO